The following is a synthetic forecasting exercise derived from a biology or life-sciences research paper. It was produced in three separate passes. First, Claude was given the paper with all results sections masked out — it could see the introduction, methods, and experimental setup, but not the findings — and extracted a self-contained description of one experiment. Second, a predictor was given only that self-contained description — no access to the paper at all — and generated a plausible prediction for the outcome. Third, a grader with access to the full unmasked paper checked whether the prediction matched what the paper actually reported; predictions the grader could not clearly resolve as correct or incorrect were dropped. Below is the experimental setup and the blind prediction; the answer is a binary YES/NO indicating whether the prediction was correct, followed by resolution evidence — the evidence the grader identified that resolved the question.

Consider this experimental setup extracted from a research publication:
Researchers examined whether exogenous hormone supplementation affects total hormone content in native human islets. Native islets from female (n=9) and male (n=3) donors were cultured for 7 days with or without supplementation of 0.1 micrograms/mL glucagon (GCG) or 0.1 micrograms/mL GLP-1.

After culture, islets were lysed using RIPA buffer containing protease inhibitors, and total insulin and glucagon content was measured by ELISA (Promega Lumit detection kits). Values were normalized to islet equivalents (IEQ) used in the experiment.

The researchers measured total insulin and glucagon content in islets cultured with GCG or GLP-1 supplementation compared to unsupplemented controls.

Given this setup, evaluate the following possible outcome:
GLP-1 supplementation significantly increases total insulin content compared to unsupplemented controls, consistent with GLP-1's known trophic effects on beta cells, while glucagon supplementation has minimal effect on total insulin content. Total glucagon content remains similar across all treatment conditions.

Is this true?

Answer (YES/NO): NO